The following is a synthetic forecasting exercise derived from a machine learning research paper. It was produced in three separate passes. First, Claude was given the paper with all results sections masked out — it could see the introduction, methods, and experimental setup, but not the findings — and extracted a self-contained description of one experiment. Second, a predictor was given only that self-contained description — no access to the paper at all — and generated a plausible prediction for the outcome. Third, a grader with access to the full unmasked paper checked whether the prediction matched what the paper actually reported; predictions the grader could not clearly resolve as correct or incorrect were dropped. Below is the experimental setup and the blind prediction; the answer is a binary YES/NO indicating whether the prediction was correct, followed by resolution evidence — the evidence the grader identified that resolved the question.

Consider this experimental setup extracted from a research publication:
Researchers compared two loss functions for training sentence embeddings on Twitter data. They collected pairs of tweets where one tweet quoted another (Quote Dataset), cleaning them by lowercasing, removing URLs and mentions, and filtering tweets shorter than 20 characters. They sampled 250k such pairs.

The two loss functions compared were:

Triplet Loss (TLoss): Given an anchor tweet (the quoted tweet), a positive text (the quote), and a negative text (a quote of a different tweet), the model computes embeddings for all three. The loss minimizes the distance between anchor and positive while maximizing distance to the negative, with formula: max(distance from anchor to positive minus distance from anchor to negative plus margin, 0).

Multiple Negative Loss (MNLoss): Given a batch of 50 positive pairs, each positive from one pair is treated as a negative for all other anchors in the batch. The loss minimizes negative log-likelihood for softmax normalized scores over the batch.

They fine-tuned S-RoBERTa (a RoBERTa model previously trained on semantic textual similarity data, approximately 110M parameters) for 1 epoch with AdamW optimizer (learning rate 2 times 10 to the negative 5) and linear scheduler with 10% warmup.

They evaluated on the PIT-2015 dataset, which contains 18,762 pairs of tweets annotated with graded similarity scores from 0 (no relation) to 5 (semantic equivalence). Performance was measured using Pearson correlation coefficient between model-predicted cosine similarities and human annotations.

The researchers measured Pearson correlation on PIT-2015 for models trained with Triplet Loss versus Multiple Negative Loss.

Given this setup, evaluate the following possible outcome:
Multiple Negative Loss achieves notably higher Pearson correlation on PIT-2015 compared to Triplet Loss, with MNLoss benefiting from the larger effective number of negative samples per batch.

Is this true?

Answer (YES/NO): YES